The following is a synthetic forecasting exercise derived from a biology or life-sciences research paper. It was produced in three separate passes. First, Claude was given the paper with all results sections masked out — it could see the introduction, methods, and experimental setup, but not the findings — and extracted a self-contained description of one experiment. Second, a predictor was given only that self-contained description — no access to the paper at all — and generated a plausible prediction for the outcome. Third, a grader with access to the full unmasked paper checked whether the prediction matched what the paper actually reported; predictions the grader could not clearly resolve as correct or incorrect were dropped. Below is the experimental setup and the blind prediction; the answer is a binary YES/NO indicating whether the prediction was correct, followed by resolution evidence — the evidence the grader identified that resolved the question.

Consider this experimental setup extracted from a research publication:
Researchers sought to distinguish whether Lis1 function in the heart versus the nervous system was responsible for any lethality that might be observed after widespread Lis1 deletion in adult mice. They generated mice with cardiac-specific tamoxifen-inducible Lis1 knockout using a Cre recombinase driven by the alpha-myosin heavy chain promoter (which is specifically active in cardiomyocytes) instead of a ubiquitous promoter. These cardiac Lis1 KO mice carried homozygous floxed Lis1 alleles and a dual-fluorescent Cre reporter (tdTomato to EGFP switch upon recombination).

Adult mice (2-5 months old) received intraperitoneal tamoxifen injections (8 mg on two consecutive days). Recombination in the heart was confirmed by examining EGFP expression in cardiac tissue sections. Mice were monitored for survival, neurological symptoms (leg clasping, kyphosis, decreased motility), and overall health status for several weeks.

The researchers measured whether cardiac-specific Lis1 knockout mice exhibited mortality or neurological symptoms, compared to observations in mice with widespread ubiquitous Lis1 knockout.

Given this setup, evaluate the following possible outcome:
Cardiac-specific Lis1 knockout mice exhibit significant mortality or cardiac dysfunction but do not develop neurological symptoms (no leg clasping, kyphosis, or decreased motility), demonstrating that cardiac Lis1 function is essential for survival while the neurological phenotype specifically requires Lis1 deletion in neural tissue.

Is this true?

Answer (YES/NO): NO